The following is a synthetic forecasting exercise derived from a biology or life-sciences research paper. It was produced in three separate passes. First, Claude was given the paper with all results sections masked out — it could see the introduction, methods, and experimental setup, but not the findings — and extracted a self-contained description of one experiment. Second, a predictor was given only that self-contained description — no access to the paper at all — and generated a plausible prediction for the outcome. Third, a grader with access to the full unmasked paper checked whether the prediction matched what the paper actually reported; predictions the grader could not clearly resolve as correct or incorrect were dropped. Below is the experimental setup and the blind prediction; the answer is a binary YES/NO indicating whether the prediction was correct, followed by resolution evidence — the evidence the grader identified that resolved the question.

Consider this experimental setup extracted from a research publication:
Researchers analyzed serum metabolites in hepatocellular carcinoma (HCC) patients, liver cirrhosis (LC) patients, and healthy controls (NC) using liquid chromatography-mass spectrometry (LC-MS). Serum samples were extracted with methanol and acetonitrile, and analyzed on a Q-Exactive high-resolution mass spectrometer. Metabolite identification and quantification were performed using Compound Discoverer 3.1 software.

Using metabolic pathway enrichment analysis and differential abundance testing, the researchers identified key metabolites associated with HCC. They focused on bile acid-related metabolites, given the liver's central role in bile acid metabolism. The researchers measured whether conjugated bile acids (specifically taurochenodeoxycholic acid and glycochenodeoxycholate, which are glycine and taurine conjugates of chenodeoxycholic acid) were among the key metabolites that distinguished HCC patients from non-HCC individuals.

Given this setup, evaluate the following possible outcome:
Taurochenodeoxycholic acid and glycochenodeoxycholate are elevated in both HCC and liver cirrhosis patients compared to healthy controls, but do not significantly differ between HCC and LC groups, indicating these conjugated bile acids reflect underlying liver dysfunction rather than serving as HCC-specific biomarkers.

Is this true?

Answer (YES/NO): NO